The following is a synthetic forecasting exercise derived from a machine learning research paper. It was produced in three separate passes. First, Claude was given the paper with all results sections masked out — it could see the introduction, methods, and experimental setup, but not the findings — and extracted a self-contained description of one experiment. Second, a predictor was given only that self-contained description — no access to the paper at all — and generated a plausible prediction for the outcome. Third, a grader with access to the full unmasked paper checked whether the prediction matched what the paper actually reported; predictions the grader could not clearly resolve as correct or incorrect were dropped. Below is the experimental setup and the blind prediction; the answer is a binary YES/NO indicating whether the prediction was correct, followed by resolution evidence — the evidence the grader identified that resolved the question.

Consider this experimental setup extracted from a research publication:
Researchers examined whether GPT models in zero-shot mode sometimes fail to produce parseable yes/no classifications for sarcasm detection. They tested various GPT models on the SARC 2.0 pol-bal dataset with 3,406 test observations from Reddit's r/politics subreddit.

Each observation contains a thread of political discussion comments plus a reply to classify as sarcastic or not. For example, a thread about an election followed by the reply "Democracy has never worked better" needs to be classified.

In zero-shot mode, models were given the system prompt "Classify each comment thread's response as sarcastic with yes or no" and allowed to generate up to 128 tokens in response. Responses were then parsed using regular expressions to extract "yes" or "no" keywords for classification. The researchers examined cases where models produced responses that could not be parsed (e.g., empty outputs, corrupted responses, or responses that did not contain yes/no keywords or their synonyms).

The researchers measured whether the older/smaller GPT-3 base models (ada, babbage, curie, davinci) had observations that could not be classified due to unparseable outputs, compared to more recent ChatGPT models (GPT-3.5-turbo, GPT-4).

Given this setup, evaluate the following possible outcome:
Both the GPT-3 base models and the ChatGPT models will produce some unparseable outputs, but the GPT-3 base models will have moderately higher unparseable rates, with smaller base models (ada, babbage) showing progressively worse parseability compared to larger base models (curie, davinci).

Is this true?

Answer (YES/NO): NO